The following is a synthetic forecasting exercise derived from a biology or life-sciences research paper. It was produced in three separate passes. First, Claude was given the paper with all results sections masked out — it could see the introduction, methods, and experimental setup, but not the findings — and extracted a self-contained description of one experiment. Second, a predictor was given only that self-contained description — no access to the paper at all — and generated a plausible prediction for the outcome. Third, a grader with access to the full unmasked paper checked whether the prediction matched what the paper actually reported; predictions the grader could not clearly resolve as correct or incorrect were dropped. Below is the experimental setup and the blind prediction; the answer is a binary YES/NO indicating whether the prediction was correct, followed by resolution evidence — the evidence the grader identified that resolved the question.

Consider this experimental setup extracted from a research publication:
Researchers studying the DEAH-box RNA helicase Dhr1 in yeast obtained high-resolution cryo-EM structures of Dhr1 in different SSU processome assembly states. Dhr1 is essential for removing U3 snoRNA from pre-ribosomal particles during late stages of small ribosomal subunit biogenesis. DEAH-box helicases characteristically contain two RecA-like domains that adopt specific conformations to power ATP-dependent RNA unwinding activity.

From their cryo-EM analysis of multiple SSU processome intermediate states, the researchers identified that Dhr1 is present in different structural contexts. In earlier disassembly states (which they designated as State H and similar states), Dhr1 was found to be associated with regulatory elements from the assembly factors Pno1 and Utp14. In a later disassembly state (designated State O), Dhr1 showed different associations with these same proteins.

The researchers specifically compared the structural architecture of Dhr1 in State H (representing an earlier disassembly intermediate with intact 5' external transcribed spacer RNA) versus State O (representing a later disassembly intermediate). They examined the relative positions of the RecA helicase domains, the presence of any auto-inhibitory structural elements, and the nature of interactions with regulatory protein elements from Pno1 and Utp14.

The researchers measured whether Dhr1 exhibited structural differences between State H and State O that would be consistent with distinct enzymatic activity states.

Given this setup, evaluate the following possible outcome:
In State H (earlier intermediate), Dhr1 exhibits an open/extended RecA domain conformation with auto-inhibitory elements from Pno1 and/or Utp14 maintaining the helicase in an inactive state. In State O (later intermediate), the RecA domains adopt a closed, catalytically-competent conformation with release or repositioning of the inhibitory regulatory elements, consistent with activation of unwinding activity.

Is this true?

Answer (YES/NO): YES